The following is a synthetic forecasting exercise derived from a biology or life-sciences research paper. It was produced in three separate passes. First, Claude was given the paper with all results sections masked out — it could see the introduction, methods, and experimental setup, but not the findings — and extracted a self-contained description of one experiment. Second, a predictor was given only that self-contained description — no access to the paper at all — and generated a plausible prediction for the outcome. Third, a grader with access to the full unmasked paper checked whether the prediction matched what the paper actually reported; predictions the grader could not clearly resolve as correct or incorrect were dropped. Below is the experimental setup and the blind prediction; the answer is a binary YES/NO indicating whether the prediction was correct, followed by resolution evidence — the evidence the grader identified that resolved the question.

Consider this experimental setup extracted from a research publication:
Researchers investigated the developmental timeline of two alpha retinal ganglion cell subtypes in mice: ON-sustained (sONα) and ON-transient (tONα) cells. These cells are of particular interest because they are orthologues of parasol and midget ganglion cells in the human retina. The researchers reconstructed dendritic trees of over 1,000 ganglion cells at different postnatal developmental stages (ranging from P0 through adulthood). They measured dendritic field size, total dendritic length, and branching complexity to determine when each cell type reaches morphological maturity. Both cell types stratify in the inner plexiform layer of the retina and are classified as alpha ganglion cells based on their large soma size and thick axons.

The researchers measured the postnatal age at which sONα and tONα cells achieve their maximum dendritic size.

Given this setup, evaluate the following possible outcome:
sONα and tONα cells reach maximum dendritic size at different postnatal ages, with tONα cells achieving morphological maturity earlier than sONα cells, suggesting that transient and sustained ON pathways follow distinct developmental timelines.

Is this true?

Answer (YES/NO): YES